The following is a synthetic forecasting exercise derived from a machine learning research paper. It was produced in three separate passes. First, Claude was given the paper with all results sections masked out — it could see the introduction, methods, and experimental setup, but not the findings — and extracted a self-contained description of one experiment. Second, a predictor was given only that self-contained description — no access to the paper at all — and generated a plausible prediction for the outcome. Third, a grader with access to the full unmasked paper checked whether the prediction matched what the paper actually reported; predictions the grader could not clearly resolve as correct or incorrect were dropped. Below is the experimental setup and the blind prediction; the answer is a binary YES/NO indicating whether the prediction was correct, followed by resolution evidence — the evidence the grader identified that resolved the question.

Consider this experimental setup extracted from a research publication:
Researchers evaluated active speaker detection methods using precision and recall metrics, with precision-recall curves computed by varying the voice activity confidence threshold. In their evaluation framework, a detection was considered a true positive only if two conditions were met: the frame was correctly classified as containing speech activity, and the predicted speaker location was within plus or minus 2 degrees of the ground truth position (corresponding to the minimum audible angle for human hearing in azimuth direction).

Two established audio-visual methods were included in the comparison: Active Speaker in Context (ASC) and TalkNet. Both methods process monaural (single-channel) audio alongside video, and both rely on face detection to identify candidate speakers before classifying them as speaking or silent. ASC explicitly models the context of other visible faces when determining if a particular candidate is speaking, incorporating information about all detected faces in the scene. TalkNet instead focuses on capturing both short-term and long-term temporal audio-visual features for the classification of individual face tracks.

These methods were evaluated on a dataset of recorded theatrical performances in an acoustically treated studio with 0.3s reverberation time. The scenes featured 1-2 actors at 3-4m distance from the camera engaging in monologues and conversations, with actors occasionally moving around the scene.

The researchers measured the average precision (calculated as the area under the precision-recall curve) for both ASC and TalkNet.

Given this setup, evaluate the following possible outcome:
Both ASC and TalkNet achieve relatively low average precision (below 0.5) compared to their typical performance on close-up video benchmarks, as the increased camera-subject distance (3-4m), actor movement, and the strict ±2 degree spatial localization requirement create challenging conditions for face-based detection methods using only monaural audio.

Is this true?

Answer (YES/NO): NO